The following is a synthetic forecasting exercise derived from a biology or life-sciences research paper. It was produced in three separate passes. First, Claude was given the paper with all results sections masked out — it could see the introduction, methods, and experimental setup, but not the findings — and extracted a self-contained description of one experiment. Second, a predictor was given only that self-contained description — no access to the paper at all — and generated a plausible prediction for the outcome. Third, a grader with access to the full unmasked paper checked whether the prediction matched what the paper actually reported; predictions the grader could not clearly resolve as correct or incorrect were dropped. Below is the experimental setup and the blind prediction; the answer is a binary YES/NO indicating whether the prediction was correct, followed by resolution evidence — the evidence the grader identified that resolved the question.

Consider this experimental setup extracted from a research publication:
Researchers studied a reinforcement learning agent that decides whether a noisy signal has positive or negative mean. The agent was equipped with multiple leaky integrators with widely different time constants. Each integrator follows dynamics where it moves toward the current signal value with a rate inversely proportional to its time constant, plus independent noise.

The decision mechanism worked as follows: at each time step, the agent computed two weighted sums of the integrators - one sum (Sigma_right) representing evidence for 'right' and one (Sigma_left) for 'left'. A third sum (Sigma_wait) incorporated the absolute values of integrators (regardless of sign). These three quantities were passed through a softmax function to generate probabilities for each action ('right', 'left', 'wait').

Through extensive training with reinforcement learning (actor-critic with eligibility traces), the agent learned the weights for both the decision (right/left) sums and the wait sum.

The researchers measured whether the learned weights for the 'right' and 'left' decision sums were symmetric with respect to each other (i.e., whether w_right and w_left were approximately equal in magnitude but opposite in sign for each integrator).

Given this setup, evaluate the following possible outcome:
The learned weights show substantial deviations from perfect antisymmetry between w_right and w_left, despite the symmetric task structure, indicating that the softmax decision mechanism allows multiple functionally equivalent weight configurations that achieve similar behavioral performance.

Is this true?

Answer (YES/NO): NO